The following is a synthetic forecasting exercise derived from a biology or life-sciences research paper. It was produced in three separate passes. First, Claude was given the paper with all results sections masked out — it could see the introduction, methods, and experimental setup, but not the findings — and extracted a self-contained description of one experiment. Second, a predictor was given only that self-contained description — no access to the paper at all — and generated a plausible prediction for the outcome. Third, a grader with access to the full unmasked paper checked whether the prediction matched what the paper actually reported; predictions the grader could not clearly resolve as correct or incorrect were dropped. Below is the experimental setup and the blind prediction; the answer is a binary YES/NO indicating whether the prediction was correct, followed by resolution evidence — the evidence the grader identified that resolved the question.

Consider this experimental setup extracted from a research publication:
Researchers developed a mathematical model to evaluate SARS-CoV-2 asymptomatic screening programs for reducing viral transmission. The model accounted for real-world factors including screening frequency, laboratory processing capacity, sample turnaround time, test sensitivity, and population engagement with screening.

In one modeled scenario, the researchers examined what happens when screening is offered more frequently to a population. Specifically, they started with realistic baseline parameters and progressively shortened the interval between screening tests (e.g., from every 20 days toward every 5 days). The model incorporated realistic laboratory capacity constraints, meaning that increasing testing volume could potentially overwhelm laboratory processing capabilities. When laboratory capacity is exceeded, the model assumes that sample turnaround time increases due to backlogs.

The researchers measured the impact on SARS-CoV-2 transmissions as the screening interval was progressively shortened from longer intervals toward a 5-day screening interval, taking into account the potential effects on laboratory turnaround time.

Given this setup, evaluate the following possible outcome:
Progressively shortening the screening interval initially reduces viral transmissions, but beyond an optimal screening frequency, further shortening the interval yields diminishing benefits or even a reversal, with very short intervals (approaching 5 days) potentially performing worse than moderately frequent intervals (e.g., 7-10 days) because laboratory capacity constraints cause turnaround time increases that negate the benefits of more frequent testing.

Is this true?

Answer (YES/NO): YES